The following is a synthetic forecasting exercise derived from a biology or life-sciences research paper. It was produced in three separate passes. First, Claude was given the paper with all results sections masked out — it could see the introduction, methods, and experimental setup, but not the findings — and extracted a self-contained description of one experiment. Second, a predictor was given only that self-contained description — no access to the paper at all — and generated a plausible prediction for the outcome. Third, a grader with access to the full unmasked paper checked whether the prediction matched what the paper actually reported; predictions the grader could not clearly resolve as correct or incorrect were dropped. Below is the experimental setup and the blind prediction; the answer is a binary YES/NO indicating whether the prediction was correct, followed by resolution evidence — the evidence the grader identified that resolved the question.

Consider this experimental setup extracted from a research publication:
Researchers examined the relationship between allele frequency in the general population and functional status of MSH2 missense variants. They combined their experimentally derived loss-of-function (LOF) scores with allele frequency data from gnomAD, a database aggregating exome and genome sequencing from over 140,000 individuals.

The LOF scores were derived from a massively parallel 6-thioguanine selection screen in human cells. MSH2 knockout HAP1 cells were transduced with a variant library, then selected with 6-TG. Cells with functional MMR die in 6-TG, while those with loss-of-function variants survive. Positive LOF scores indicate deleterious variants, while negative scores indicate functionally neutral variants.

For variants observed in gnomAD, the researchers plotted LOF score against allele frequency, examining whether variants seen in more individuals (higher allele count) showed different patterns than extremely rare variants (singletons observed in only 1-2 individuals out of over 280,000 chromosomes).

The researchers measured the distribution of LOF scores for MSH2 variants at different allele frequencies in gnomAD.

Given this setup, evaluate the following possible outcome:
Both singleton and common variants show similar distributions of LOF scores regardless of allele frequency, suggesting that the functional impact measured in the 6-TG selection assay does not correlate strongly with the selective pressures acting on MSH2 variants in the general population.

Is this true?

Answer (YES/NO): NO